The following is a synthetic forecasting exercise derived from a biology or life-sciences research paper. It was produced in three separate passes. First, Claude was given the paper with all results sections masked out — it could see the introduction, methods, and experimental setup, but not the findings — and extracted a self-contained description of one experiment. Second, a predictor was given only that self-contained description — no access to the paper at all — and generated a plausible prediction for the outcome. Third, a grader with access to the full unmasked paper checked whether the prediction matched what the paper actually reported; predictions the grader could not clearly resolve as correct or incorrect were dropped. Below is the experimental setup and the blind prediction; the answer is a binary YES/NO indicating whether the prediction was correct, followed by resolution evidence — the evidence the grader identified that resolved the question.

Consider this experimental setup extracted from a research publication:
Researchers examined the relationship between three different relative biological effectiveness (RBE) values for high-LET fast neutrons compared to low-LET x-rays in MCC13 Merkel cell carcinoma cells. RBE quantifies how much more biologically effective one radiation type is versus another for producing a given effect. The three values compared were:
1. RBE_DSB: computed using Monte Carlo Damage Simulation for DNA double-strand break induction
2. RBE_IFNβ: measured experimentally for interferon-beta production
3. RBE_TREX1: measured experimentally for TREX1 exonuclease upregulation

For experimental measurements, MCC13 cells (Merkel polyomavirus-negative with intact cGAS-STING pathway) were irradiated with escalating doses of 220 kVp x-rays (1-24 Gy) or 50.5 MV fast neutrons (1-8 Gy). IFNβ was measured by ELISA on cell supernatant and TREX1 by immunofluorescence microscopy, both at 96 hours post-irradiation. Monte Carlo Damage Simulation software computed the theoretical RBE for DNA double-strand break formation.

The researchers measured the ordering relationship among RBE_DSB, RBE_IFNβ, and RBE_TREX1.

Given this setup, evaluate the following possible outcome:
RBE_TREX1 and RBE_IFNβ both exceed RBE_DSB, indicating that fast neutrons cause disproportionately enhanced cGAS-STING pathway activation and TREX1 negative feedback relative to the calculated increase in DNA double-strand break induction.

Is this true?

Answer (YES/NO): NO